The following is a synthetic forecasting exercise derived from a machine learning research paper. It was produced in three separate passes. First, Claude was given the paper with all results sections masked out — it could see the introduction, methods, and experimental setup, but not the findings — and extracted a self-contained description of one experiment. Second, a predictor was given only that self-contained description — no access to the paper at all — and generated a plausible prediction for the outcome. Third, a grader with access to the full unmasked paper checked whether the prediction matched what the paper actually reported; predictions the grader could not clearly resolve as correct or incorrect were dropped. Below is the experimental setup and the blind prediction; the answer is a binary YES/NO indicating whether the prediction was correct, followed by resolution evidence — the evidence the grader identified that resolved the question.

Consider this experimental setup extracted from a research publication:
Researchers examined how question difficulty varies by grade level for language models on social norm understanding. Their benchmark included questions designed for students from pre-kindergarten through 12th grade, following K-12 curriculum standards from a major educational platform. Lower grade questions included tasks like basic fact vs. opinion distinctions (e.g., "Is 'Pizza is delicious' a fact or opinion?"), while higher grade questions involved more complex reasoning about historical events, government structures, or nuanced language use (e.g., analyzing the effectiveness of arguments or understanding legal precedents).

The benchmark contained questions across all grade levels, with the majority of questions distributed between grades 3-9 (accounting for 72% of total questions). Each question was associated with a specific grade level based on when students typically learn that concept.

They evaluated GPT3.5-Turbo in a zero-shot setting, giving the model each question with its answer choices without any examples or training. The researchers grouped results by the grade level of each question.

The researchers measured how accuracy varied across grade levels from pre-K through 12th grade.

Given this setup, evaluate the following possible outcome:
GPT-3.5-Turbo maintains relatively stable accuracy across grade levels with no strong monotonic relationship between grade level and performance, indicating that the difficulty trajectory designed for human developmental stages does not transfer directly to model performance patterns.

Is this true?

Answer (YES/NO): NO